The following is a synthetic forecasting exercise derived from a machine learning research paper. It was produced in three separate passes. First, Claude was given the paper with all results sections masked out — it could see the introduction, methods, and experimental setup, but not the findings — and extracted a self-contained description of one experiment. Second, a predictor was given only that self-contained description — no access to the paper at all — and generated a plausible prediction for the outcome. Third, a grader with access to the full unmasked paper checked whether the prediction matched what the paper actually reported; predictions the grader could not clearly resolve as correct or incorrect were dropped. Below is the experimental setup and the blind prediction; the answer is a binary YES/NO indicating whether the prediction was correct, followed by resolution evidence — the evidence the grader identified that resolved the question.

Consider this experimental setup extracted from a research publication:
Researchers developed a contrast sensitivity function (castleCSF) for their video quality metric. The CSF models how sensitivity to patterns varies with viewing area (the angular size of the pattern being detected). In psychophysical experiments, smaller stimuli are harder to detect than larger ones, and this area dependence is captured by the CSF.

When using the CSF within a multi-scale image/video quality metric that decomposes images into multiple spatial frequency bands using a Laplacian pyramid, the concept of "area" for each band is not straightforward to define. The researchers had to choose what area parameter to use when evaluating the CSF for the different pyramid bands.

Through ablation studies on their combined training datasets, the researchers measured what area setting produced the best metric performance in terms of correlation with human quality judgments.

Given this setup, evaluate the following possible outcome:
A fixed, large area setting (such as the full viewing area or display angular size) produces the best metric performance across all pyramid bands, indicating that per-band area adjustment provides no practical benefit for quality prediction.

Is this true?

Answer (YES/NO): NO